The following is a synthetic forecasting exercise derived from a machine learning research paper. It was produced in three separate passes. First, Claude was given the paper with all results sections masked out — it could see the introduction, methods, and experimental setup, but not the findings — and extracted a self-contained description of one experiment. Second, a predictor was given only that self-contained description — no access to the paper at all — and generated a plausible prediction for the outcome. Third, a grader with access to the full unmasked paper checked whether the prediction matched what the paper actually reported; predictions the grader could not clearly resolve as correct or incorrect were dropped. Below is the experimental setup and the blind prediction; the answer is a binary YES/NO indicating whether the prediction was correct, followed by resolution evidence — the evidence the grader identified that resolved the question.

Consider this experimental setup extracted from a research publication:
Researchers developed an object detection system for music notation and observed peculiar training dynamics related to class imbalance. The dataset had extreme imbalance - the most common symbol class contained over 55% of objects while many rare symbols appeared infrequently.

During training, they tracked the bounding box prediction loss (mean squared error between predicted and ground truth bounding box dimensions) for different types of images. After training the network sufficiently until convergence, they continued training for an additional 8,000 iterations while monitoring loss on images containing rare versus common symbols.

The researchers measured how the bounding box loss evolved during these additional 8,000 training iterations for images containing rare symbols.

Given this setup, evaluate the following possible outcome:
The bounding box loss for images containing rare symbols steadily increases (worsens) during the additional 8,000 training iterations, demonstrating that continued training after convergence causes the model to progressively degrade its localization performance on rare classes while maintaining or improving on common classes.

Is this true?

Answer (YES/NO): YES